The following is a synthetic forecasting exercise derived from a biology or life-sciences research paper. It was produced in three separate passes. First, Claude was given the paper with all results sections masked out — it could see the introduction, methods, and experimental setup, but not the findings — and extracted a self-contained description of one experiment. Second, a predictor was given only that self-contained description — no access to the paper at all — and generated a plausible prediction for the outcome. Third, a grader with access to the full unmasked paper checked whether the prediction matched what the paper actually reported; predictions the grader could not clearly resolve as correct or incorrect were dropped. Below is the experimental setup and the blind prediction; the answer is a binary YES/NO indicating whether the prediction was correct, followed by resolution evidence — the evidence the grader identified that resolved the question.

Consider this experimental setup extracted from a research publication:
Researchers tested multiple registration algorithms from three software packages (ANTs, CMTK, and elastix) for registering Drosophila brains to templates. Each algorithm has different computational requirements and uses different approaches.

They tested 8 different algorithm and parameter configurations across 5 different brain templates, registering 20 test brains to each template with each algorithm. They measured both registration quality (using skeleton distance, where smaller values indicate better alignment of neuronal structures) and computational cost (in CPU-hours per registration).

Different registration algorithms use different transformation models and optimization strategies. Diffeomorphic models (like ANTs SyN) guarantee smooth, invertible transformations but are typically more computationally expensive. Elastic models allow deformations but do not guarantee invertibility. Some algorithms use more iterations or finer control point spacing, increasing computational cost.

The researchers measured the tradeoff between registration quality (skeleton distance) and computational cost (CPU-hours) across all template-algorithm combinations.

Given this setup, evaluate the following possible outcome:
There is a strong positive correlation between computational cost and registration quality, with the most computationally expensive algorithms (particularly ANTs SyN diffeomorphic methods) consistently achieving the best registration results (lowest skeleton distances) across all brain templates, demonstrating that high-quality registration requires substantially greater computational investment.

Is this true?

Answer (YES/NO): NO